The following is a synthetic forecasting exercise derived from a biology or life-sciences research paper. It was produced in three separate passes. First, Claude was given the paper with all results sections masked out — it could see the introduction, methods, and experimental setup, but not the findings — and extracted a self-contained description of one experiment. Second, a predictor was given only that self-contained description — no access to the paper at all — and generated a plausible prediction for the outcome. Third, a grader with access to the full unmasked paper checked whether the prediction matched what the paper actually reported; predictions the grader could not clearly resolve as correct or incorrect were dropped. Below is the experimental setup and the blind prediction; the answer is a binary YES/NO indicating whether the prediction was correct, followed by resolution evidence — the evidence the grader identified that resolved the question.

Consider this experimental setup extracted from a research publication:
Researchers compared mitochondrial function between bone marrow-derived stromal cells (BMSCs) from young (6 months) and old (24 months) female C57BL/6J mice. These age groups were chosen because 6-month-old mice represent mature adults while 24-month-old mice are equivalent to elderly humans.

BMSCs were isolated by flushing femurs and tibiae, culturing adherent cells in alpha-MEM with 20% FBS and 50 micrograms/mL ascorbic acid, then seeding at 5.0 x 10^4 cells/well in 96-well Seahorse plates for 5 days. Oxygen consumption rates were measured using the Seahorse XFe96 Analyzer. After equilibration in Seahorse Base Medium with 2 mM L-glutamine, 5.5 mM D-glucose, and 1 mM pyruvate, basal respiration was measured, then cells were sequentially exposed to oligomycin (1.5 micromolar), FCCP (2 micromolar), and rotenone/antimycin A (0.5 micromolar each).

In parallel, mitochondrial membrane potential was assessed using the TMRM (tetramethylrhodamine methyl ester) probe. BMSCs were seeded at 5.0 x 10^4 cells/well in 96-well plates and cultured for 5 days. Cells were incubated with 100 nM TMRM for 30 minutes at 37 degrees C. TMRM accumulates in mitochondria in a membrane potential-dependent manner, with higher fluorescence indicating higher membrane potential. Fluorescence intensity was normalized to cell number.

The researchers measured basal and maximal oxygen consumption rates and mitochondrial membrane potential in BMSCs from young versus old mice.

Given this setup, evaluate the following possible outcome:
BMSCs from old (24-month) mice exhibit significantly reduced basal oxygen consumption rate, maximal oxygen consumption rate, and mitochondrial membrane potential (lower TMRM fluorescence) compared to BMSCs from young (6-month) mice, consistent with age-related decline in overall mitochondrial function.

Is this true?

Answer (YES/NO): YES